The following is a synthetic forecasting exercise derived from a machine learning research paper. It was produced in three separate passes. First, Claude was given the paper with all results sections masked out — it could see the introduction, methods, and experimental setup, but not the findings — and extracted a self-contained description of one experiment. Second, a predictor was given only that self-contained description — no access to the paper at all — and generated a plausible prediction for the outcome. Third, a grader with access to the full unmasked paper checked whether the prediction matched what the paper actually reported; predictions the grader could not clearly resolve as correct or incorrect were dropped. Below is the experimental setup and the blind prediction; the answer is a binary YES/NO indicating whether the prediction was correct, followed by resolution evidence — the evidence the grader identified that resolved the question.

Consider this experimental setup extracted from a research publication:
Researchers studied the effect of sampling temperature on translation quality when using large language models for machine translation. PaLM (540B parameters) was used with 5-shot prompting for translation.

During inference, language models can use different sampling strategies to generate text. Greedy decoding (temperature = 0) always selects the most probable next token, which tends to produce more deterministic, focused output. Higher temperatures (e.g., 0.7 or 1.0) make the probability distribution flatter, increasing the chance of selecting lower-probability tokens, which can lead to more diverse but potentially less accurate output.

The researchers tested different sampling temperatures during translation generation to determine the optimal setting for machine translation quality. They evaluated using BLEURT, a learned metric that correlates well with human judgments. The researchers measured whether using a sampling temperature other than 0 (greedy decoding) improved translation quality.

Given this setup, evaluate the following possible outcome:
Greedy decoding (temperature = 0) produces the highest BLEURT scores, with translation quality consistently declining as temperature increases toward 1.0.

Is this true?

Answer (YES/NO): NO